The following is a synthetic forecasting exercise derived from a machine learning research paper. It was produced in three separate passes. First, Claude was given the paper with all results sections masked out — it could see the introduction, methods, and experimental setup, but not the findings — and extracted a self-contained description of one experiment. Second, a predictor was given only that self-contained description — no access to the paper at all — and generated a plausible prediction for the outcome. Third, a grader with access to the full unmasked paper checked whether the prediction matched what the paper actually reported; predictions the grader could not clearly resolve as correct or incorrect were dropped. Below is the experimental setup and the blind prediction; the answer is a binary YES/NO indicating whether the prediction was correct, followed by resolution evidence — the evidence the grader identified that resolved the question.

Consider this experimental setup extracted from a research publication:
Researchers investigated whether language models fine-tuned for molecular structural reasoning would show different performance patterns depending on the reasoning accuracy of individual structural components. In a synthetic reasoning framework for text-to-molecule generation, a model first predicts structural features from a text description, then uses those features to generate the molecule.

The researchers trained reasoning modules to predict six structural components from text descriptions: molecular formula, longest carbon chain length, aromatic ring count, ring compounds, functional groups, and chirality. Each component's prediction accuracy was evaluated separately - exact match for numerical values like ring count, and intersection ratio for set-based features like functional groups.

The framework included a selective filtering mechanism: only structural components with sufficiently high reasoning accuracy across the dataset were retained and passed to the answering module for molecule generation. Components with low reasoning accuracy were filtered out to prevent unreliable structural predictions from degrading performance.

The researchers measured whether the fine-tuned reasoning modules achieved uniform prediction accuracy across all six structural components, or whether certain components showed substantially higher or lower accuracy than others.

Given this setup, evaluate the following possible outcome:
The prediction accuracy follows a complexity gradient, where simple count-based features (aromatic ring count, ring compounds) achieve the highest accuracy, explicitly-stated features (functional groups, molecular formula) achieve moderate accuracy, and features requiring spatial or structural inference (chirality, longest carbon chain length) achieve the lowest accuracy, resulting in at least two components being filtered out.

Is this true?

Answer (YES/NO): NO